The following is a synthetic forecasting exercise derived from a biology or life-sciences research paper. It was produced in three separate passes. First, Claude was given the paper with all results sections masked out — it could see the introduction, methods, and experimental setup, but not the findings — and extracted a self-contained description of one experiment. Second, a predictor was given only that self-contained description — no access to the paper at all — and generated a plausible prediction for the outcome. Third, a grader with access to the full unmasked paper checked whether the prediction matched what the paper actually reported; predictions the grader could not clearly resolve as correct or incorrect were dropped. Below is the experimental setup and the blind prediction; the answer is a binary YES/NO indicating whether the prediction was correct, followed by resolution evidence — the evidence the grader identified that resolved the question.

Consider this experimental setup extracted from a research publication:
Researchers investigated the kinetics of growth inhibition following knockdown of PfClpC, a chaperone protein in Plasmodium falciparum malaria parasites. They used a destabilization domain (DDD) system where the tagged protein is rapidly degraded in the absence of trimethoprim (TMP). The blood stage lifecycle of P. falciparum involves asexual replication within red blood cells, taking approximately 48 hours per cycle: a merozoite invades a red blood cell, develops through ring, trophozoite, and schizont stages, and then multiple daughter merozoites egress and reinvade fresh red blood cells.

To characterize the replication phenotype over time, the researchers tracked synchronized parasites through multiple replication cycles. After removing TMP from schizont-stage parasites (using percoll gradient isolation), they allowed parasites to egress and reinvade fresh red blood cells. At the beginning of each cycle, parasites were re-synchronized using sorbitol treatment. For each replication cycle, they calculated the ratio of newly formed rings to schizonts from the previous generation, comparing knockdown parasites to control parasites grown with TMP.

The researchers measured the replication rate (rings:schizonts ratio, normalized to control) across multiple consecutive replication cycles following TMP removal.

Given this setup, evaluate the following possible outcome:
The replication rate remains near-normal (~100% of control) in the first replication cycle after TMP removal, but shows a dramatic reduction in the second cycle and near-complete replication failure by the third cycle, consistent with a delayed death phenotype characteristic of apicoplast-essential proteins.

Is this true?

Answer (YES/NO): NO